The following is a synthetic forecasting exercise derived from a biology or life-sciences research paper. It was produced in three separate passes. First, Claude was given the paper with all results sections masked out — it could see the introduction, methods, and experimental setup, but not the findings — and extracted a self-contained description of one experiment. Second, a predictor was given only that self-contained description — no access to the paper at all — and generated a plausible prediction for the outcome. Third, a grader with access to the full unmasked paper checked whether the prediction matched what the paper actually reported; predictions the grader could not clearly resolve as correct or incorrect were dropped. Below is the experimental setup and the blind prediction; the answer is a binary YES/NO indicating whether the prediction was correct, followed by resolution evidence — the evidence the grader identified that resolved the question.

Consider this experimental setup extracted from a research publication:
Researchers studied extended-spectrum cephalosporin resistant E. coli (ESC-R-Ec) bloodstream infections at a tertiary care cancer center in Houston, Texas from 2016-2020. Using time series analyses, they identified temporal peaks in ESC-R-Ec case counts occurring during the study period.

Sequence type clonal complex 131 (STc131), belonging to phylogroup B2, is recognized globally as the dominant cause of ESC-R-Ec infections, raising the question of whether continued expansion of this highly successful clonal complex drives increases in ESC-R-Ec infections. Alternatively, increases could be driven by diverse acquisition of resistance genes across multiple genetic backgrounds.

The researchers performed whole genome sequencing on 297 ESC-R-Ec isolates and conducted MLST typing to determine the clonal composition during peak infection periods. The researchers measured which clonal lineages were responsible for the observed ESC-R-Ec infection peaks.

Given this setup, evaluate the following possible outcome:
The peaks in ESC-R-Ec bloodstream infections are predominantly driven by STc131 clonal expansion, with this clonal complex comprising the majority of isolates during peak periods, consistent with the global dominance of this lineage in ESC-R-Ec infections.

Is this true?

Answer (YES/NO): NO